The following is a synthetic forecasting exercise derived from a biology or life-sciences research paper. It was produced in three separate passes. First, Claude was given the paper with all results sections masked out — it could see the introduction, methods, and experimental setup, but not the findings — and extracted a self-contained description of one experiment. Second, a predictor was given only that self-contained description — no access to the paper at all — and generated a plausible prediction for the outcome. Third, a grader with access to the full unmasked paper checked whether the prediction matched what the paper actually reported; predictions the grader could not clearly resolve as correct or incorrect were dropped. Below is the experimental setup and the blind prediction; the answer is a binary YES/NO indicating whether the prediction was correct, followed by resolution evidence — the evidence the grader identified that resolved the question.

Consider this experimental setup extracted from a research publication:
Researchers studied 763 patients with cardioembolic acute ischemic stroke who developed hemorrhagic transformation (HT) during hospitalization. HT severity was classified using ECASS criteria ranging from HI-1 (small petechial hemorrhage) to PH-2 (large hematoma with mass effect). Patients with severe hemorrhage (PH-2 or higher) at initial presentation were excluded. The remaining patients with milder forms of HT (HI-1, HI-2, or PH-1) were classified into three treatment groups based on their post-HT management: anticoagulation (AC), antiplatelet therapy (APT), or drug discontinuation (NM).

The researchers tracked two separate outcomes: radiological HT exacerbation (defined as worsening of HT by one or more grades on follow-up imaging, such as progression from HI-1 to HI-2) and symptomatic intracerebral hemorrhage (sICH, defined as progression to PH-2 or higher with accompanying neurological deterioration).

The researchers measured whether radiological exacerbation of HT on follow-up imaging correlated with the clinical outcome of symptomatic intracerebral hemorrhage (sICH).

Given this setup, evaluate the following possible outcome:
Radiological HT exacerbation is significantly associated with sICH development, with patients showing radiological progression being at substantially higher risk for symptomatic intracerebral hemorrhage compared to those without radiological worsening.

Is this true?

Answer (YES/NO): NO